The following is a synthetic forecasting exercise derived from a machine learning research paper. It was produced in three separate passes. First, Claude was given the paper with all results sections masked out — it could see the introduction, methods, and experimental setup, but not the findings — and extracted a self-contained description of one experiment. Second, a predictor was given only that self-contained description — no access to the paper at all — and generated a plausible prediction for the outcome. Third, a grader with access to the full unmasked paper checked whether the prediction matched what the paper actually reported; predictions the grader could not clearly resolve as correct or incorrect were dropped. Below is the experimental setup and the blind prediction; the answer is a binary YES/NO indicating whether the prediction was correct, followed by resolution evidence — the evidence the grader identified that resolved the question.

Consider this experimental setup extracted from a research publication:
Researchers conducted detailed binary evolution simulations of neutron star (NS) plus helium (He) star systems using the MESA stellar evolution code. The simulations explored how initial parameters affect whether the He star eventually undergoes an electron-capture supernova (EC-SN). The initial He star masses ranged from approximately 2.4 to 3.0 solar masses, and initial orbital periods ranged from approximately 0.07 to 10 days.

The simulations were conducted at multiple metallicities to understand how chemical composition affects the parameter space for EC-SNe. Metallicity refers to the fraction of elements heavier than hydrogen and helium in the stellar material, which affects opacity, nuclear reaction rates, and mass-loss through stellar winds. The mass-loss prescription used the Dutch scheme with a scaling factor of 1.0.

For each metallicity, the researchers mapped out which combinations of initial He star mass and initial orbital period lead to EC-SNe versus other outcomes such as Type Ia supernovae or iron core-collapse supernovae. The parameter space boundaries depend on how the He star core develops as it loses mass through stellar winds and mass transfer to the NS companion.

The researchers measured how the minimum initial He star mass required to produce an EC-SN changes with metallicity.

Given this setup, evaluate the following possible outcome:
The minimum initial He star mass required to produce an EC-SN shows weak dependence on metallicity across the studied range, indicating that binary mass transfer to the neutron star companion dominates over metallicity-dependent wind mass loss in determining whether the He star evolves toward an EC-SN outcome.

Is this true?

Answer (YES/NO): NO